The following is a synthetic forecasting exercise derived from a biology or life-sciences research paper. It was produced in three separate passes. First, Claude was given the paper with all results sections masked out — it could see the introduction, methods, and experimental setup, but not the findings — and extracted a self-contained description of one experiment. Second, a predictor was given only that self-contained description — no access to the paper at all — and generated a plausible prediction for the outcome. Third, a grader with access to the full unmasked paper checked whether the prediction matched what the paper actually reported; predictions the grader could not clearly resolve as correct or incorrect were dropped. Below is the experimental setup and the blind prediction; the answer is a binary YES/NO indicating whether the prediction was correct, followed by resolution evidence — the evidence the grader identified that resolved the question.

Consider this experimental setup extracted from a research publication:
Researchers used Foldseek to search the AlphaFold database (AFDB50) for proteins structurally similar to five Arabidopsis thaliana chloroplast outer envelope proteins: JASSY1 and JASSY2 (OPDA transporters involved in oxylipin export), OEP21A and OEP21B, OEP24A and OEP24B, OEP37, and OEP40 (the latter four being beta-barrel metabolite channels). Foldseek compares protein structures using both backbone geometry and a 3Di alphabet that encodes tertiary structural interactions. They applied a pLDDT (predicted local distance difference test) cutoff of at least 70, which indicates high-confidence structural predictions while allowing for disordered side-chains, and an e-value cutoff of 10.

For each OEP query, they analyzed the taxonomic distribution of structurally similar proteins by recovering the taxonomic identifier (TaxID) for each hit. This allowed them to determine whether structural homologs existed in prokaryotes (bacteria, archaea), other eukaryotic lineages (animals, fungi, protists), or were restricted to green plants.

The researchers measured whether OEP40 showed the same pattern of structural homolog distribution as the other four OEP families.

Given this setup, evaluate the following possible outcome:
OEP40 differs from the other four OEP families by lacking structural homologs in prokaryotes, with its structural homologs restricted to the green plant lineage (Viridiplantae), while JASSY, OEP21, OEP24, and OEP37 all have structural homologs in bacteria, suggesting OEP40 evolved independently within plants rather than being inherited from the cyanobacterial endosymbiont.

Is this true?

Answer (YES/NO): YES